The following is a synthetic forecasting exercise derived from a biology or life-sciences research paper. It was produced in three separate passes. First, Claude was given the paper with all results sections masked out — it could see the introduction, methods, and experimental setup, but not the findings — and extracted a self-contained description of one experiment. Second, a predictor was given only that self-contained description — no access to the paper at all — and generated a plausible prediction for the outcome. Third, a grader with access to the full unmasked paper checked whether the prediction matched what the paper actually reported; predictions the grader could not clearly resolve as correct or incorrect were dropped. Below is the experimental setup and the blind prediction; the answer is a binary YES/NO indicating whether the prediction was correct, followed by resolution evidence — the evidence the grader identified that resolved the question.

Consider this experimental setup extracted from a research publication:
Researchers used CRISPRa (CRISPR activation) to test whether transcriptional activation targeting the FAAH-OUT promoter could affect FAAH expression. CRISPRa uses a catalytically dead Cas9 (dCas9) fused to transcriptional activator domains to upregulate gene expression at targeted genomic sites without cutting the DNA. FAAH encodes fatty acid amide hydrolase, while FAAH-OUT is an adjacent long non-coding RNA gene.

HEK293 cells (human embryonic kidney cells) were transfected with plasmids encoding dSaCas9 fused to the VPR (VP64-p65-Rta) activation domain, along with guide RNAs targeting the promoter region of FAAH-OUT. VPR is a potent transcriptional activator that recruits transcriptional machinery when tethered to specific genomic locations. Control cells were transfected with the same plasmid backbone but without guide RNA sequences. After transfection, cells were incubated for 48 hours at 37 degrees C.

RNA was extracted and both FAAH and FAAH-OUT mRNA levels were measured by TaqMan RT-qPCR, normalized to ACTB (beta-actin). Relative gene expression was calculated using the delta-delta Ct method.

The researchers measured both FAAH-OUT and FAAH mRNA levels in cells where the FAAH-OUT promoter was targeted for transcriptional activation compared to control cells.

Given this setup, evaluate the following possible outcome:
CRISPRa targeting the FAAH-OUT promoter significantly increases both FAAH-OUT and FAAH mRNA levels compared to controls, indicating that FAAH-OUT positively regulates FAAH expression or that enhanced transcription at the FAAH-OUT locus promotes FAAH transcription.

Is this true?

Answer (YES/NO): YES